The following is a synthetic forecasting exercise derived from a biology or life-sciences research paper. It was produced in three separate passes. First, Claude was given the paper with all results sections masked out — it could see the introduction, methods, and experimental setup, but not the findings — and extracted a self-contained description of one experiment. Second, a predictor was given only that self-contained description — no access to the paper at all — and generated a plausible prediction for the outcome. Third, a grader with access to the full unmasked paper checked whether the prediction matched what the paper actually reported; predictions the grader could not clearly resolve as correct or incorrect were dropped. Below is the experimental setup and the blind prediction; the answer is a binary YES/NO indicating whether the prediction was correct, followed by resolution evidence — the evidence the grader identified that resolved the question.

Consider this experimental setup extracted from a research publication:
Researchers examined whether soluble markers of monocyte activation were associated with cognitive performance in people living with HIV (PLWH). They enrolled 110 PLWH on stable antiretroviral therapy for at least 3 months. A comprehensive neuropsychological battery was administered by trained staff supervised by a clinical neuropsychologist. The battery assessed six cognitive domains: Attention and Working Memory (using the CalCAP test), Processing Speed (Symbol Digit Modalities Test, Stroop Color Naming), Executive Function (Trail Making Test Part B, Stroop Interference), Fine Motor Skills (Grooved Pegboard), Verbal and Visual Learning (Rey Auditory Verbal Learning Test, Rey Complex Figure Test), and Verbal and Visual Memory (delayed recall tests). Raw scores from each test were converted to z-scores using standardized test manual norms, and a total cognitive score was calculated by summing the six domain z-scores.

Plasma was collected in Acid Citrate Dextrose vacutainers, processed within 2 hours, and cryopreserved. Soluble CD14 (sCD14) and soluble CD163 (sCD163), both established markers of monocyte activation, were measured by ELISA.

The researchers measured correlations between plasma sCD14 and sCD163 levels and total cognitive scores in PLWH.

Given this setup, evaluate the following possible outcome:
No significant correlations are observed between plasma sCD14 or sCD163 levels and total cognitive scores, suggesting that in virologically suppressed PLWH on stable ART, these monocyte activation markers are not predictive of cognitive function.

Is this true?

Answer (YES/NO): YES